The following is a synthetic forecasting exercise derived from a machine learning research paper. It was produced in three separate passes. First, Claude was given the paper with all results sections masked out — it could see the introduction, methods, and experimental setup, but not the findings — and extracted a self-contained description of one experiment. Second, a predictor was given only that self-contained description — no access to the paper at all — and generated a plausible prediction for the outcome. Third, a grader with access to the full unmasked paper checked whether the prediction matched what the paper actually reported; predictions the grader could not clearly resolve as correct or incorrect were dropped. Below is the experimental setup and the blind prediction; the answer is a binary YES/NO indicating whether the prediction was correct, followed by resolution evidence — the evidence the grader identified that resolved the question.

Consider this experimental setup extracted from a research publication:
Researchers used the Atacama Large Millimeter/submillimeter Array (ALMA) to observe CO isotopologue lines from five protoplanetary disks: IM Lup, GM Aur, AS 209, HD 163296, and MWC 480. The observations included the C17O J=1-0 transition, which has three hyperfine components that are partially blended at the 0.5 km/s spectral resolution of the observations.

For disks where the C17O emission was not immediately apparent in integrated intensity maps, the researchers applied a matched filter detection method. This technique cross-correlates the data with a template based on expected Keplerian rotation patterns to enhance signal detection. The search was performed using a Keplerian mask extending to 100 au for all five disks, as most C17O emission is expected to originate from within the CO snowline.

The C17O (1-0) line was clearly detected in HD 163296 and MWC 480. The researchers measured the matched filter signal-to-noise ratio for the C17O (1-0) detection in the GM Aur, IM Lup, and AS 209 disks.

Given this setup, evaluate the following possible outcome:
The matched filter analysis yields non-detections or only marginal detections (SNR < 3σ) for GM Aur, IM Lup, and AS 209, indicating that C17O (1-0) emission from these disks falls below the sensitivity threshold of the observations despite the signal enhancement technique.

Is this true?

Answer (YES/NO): NO